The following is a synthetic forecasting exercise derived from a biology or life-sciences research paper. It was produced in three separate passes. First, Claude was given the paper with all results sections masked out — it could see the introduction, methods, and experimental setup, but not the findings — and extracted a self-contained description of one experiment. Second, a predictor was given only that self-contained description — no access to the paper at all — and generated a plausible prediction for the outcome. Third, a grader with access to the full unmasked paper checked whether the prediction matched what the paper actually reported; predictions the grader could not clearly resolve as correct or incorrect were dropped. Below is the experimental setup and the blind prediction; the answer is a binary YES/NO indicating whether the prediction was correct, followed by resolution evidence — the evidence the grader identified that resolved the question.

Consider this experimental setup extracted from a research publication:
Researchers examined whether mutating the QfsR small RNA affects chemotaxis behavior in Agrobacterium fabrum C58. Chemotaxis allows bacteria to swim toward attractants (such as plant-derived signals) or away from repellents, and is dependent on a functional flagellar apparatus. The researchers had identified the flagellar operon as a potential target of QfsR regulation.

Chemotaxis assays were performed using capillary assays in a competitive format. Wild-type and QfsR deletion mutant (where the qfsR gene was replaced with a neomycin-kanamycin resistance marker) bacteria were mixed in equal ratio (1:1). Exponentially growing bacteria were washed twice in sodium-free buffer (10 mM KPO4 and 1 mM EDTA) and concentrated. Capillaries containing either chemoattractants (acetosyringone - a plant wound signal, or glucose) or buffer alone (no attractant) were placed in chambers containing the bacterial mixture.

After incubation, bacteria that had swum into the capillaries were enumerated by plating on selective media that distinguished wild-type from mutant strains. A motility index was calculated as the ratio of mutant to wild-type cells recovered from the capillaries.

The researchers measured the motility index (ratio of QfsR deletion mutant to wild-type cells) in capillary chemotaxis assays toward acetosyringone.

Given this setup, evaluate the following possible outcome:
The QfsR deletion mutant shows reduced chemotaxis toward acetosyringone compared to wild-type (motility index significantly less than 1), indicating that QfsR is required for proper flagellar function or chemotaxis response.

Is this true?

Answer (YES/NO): YES